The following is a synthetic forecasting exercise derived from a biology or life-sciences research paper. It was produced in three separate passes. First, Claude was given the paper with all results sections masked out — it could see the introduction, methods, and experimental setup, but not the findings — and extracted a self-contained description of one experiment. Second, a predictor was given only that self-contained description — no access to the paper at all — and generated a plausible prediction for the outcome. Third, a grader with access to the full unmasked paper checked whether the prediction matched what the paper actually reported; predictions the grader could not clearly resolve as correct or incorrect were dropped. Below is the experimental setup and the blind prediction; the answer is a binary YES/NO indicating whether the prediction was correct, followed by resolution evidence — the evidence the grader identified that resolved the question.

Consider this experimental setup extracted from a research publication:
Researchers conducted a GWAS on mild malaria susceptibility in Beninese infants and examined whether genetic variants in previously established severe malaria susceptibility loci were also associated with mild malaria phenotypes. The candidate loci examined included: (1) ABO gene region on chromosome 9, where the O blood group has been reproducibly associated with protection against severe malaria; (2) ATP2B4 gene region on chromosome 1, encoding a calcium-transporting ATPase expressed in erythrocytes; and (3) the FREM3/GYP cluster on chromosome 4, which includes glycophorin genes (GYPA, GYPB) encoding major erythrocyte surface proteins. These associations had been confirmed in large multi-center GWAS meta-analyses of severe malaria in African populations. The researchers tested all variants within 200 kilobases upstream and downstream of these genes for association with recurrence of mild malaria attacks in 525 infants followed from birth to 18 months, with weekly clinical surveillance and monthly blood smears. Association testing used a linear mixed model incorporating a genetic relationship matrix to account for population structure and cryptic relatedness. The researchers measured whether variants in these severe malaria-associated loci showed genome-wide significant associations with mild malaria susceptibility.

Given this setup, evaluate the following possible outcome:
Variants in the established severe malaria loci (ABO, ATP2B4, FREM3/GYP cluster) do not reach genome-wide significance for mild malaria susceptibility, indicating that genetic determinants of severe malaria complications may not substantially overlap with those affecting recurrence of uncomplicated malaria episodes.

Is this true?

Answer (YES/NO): YES